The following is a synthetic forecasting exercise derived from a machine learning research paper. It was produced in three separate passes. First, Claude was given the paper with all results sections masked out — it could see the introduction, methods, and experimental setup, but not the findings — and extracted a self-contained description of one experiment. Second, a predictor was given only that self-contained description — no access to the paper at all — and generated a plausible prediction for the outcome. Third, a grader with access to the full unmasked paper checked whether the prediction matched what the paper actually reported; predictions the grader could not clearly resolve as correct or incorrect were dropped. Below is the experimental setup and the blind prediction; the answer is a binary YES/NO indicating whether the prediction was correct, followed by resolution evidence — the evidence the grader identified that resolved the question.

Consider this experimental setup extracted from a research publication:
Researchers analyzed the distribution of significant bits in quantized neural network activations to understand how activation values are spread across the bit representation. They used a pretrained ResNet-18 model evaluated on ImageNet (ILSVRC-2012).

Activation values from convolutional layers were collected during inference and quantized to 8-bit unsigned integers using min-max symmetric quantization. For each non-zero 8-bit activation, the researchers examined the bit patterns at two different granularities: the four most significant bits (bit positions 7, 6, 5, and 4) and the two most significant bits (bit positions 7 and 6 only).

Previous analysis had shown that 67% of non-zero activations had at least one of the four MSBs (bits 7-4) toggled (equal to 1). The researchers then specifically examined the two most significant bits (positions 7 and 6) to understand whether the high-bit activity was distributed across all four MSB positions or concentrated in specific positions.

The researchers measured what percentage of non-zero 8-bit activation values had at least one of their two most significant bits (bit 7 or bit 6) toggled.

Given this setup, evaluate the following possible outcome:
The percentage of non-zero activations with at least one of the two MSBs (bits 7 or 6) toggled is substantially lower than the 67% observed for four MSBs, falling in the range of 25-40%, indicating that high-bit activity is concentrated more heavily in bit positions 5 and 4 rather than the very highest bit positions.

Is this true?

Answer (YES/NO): NO